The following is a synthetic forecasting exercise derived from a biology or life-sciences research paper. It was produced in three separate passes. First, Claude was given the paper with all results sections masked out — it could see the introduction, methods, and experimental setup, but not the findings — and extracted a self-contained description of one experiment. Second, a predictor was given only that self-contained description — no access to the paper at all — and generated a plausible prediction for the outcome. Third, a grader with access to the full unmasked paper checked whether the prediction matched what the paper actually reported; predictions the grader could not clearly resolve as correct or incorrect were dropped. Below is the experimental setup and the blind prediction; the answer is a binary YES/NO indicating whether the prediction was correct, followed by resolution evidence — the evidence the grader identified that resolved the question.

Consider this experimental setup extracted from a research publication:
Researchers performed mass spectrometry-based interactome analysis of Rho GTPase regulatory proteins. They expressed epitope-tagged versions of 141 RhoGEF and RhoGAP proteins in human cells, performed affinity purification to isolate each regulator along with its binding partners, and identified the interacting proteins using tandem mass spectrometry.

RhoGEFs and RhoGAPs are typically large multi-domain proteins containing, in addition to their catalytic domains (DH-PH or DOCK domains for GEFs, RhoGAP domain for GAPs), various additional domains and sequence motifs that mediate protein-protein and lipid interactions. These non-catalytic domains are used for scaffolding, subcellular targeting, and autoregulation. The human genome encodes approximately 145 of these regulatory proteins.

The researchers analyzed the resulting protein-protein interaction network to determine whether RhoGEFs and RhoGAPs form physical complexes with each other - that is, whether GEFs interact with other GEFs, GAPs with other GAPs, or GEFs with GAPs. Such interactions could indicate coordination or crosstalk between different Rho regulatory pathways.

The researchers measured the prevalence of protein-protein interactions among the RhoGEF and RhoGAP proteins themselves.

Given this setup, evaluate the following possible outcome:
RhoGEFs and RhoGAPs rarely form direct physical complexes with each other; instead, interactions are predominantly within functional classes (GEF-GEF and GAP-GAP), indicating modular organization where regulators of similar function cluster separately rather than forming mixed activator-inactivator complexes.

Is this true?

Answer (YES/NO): NO